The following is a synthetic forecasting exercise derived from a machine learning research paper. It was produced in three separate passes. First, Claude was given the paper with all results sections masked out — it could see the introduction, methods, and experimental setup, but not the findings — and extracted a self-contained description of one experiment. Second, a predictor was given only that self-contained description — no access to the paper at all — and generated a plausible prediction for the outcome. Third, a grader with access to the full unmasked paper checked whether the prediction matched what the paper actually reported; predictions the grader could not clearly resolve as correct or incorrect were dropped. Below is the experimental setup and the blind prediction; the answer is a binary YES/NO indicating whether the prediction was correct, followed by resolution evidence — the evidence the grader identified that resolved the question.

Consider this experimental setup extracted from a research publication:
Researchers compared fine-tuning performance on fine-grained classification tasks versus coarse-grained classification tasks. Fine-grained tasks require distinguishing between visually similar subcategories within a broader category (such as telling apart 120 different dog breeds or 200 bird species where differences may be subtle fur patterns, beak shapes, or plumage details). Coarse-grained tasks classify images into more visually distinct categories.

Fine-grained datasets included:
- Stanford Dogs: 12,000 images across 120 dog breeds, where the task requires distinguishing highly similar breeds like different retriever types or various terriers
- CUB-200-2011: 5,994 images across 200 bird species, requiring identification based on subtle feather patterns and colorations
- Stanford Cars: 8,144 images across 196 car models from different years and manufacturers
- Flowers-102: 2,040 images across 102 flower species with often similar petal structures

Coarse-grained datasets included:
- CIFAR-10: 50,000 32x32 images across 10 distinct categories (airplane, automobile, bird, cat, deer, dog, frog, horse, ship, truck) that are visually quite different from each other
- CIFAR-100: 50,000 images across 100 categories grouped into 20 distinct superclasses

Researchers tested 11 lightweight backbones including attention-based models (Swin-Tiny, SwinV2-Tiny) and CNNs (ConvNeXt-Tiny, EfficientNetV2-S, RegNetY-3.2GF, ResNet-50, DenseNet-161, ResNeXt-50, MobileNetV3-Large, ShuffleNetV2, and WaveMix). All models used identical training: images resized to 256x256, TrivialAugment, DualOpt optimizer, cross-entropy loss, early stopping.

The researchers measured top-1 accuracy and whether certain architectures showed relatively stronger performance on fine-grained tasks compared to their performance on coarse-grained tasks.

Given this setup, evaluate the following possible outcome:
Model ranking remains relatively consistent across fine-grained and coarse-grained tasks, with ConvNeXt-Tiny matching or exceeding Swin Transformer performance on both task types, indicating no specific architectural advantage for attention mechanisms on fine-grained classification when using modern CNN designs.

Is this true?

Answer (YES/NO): YES